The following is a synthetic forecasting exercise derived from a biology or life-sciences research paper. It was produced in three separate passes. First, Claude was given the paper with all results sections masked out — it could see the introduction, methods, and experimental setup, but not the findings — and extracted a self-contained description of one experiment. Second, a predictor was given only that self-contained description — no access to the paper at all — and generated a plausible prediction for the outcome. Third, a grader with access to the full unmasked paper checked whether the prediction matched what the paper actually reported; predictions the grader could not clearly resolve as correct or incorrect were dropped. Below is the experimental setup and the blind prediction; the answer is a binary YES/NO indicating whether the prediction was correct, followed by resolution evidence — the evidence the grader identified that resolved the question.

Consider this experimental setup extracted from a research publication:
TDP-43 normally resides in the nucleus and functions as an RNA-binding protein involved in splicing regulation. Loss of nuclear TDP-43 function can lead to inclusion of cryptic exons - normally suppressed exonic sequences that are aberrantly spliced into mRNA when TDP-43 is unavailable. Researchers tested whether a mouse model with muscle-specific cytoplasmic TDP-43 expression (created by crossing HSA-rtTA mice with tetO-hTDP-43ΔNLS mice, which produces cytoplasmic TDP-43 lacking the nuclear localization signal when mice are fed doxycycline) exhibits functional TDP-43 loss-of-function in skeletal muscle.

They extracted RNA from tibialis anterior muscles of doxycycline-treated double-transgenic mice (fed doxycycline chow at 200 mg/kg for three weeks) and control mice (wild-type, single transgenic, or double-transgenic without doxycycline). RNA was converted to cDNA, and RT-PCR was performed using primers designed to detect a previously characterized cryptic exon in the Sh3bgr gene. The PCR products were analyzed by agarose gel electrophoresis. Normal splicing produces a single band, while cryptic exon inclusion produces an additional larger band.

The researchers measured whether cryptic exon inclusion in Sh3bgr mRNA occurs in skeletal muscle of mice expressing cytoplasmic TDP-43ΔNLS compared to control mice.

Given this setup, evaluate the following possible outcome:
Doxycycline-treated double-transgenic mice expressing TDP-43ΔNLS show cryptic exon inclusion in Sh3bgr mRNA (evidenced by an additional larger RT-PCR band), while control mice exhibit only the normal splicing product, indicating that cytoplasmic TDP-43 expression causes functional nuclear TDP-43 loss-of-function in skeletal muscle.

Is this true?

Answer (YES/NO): NO